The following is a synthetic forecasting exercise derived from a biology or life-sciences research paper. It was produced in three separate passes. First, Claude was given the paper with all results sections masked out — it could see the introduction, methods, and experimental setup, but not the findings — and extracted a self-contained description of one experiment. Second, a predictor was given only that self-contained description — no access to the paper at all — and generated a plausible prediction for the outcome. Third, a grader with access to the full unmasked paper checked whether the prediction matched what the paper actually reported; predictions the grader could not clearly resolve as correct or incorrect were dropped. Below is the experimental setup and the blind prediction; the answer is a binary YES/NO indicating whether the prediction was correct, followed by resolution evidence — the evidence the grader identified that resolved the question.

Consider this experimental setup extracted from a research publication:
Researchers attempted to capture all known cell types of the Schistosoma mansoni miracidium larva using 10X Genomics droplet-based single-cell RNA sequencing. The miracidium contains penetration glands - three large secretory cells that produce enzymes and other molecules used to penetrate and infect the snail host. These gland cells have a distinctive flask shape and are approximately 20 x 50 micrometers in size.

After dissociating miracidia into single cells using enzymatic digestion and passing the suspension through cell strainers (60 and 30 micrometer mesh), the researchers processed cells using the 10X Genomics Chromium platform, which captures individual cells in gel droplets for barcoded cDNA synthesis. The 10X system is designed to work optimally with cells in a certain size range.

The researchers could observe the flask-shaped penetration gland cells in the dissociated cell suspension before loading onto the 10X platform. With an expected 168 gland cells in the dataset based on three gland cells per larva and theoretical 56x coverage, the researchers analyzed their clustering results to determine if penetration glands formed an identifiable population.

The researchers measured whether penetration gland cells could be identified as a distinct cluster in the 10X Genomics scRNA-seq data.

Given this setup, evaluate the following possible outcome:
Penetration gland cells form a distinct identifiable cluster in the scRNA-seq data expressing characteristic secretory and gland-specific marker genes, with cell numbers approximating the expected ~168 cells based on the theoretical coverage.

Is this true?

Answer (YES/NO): NO